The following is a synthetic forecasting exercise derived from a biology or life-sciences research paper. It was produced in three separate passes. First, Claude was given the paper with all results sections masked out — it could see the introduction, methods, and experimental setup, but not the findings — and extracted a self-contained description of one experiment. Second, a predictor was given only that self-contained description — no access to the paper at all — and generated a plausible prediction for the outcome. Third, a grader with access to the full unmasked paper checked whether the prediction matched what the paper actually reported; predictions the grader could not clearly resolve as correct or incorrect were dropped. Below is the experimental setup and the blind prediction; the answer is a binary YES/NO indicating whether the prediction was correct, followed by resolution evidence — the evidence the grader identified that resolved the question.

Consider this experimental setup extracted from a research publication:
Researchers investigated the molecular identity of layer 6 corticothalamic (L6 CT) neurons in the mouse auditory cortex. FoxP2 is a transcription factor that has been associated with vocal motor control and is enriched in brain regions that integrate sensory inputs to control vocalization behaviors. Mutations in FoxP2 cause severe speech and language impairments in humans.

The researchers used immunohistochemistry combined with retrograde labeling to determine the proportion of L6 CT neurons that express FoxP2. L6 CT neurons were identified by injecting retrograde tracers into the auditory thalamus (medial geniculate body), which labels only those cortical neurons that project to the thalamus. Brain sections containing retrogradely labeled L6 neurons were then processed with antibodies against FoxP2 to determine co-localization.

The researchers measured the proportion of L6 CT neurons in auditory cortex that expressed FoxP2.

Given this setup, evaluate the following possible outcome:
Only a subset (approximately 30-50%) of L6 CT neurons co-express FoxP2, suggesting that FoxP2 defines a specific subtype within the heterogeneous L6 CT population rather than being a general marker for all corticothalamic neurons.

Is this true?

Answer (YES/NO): NO